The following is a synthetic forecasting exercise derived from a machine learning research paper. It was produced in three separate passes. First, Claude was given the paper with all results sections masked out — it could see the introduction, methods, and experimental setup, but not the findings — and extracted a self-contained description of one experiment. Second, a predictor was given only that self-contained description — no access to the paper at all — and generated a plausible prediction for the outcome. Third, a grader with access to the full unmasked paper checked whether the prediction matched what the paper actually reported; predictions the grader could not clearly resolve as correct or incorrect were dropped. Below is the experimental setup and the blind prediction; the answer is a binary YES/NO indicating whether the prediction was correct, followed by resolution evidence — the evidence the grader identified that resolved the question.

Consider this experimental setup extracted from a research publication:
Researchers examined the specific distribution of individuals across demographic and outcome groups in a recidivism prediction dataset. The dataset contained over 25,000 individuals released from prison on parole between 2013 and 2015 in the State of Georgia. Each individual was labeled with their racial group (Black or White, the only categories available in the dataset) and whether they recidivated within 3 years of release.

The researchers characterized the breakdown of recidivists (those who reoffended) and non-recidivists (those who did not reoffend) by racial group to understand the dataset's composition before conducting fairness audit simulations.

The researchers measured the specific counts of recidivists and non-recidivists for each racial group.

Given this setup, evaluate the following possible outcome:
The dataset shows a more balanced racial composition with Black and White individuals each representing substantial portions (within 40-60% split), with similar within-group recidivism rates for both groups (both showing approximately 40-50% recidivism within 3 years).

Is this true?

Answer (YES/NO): NO